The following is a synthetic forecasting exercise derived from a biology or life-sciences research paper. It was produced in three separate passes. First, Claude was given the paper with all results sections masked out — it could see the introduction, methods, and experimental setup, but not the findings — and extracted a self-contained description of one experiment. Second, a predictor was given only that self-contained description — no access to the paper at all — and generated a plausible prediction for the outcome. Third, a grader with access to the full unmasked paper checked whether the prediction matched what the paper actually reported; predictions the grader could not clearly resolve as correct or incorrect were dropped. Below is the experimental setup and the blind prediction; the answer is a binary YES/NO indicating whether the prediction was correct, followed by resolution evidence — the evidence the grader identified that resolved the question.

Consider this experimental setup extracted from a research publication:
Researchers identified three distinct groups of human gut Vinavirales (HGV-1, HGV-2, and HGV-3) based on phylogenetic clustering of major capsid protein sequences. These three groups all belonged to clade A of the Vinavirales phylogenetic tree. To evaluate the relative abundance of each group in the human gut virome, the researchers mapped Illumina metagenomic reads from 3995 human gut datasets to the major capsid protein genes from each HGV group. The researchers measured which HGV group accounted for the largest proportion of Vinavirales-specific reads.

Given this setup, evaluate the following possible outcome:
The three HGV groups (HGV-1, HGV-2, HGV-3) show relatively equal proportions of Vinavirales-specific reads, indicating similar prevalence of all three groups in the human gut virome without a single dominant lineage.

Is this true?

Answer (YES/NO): NO